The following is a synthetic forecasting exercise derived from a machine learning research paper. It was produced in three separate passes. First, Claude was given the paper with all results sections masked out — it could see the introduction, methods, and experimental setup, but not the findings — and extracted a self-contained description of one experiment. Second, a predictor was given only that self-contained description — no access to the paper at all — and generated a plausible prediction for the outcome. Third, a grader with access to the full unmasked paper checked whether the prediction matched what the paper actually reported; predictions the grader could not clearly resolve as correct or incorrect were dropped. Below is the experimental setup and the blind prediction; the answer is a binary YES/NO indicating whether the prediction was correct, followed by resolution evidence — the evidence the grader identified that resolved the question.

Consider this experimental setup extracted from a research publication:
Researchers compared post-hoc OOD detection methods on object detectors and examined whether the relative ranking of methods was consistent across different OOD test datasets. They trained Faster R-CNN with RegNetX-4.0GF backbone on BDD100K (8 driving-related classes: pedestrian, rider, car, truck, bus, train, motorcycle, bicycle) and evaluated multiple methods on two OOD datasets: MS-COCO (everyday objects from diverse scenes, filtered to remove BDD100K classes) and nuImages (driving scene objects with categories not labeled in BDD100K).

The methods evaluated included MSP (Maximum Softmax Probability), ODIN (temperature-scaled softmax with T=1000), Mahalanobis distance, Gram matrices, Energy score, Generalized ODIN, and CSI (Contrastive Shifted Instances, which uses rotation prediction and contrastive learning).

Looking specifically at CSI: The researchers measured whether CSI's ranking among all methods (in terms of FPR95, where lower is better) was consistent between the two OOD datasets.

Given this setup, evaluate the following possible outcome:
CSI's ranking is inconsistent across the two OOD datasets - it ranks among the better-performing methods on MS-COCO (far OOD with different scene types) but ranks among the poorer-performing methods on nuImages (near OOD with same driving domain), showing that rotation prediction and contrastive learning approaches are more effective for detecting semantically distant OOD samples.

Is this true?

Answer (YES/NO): NO